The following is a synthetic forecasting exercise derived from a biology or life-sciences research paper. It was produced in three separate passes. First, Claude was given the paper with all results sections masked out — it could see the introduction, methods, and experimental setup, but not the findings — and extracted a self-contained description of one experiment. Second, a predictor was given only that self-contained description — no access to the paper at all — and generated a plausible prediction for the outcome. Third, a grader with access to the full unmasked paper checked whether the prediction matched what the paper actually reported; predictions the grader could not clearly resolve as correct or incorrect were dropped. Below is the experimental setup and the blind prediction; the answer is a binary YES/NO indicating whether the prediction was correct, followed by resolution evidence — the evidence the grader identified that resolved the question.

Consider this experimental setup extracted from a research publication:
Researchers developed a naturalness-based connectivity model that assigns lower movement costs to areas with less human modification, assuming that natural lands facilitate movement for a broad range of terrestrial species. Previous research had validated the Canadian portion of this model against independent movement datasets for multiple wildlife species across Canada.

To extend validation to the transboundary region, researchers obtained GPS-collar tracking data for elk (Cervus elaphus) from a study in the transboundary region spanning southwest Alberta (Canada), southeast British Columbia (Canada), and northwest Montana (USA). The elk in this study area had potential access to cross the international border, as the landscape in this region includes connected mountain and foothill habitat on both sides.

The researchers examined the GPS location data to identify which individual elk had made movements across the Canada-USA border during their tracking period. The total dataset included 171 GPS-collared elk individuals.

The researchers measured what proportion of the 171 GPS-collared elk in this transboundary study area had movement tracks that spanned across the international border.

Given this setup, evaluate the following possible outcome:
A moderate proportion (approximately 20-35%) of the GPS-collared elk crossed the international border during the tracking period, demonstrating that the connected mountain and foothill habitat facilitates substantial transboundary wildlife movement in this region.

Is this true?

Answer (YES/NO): NO